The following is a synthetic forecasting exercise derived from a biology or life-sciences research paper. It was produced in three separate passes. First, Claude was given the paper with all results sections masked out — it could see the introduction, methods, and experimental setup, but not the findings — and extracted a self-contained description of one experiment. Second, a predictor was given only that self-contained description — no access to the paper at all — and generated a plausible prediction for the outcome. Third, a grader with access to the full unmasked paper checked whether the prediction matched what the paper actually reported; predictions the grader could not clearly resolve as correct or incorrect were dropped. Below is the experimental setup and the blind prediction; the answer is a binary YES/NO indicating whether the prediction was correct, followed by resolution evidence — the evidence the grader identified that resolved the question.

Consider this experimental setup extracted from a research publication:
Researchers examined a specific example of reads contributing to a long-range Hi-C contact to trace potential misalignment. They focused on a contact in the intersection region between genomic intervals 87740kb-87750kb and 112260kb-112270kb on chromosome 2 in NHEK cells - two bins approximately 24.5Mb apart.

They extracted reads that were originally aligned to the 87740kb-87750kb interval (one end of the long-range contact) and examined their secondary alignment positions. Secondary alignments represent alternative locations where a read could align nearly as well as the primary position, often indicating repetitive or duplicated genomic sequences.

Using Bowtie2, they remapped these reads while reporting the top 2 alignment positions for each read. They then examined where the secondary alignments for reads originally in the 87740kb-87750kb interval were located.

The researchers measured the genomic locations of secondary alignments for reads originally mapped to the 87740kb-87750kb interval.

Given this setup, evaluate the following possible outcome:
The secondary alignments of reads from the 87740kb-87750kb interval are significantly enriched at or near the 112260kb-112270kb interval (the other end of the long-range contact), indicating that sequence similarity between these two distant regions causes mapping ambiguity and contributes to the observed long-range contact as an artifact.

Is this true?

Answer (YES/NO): YES